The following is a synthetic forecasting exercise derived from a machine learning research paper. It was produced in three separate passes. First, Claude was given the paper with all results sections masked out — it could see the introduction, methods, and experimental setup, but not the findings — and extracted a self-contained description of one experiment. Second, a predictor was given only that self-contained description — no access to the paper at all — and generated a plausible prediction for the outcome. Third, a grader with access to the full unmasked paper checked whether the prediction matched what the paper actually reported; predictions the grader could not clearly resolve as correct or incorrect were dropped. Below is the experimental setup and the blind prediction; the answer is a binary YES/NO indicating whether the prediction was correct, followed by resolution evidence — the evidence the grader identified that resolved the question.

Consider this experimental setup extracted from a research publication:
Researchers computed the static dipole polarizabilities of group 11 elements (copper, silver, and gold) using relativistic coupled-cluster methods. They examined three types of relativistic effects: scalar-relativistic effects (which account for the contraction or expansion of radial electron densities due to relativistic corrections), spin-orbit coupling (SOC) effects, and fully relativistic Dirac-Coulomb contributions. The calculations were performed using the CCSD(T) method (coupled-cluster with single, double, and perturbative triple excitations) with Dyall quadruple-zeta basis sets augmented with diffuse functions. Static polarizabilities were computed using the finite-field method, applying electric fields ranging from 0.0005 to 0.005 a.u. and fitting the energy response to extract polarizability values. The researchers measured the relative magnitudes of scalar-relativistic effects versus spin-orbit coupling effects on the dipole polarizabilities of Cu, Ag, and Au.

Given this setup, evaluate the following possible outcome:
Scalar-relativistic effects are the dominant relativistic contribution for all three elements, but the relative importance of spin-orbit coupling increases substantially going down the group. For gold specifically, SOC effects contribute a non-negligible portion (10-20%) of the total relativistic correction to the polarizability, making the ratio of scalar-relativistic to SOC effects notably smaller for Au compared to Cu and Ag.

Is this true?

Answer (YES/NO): NO